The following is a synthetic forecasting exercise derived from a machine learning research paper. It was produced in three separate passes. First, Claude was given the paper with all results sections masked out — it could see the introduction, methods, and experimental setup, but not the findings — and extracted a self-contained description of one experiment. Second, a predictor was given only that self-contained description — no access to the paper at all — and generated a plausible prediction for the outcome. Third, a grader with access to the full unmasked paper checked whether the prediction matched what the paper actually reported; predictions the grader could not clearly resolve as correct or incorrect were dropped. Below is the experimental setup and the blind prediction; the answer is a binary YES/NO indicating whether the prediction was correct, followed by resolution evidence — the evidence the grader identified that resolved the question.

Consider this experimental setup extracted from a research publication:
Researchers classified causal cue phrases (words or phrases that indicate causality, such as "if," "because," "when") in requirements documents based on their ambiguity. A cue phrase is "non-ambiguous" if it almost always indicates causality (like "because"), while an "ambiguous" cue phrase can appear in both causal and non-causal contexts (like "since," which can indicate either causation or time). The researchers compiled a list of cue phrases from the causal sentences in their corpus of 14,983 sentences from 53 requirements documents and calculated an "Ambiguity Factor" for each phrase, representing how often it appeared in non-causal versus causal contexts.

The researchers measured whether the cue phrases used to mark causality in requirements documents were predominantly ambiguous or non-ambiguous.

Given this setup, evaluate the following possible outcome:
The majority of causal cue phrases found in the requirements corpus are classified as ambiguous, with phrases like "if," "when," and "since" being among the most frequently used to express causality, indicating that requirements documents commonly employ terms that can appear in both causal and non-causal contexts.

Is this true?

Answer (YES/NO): NO